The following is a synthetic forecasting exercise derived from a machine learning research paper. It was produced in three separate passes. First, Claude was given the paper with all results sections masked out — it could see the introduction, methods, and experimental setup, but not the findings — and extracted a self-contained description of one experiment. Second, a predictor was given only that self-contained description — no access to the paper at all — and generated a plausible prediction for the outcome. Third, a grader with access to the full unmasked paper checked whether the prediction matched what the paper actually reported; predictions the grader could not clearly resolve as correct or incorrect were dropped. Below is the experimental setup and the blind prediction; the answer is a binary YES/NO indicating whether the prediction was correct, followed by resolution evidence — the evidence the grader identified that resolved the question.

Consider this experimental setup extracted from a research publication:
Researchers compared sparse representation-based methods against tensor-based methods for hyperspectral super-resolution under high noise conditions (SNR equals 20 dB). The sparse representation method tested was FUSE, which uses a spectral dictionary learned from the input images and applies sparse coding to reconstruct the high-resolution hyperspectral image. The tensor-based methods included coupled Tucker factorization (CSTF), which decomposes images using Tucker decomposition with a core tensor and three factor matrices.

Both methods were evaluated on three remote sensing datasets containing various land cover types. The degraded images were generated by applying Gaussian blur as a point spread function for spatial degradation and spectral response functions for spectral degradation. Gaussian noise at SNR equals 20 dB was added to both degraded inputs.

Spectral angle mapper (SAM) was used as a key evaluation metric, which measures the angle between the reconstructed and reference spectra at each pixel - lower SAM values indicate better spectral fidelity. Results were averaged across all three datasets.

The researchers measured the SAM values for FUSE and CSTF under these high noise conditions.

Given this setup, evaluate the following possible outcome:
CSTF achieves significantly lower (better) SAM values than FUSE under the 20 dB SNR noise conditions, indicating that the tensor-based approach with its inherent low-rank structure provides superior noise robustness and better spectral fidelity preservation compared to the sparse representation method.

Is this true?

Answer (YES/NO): NO